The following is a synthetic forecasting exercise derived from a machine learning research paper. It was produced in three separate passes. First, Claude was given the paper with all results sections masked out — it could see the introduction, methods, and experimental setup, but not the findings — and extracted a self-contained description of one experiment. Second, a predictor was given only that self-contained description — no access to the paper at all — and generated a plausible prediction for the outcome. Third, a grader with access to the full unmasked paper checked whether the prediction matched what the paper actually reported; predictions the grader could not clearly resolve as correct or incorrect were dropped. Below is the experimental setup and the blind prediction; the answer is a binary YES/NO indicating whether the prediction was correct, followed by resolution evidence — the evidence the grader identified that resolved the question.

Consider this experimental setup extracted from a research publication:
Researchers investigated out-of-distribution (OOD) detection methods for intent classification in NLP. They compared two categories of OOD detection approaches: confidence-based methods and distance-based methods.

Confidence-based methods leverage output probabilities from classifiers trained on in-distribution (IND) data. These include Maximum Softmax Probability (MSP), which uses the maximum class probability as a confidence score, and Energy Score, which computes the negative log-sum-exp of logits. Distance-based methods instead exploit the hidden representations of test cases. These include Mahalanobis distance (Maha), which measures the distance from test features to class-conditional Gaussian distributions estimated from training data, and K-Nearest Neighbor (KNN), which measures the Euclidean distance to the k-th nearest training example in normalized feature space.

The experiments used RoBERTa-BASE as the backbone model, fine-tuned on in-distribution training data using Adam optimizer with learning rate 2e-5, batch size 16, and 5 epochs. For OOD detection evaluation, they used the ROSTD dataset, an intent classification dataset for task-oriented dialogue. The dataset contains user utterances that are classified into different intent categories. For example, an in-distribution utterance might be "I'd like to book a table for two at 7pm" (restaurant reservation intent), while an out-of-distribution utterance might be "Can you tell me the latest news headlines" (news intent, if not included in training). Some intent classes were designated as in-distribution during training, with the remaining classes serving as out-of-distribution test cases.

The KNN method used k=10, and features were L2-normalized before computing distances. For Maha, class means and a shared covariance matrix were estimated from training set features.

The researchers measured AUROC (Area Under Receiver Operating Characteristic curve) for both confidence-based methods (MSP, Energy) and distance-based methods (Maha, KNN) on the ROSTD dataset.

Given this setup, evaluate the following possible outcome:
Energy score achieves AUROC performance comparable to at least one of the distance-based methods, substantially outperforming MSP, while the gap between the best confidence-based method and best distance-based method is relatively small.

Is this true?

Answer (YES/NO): NO